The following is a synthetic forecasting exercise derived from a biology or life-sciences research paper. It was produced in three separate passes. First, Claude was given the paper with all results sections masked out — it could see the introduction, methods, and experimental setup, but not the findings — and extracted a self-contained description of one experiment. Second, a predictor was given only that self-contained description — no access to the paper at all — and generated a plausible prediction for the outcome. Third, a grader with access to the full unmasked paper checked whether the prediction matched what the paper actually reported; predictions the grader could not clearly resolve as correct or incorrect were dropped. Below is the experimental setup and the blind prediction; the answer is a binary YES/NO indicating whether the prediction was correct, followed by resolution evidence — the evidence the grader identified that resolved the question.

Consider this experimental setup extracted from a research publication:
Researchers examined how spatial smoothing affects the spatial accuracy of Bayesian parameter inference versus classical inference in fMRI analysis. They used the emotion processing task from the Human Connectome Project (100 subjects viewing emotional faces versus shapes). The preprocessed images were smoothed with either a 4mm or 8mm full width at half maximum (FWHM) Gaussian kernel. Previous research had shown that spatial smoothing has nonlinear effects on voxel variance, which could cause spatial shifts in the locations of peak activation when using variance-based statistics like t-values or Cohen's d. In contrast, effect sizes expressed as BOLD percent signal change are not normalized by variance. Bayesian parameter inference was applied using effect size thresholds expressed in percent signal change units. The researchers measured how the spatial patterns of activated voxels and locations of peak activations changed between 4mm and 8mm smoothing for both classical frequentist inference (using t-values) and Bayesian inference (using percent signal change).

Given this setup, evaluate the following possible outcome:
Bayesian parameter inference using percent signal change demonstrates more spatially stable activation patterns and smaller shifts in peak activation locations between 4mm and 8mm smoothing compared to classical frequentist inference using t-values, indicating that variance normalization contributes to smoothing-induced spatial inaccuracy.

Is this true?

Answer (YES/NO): YES